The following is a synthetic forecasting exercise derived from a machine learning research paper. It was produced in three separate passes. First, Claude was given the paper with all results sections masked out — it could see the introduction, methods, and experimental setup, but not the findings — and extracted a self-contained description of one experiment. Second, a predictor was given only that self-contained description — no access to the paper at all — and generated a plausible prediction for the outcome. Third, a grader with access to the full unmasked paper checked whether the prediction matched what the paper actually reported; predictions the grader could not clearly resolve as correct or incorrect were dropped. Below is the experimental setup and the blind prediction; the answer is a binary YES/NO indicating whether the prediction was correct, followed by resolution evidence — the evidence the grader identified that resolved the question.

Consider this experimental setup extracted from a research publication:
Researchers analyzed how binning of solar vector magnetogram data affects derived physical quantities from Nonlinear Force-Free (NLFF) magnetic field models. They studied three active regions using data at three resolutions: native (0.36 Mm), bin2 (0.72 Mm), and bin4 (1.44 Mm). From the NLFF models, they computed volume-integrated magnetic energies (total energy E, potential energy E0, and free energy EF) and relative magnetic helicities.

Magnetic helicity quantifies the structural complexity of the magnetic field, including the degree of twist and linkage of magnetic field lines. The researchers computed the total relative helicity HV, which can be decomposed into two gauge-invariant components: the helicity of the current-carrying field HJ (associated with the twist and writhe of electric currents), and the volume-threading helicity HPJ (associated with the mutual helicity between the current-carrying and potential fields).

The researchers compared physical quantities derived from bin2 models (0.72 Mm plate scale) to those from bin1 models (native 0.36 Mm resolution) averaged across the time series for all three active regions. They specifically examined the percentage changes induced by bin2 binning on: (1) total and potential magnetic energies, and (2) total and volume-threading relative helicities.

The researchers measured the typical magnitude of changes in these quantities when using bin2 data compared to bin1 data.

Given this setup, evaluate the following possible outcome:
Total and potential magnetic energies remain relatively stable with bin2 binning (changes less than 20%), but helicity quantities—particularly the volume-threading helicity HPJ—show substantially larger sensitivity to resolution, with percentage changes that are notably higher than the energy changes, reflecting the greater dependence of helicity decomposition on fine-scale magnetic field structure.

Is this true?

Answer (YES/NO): YES